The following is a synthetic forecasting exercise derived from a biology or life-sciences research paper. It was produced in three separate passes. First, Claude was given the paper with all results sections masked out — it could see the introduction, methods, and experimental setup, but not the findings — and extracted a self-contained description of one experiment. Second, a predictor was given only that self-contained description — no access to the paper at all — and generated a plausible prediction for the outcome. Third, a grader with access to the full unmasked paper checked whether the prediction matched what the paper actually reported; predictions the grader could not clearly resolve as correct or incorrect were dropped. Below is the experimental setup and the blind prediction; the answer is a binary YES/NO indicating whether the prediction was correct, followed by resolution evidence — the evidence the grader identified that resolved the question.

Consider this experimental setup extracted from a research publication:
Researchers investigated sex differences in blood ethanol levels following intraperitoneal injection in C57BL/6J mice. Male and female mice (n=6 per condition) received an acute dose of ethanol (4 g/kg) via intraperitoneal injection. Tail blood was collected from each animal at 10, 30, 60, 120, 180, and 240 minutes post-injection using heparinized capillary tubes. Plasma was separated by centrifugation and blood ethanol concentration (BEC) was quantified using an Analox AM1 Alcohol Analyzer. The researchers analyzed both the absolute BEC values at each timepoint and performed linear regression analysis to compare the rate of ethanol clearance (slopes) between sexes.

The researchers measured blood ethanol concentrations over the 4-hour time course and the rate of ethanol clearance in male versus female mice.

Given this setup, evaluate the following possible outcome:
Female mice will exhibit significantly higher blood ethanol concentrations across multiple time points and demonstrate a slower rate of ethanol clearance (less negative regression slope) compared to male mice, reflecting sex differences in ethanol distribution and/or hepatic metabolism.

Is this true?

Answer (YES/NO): NO